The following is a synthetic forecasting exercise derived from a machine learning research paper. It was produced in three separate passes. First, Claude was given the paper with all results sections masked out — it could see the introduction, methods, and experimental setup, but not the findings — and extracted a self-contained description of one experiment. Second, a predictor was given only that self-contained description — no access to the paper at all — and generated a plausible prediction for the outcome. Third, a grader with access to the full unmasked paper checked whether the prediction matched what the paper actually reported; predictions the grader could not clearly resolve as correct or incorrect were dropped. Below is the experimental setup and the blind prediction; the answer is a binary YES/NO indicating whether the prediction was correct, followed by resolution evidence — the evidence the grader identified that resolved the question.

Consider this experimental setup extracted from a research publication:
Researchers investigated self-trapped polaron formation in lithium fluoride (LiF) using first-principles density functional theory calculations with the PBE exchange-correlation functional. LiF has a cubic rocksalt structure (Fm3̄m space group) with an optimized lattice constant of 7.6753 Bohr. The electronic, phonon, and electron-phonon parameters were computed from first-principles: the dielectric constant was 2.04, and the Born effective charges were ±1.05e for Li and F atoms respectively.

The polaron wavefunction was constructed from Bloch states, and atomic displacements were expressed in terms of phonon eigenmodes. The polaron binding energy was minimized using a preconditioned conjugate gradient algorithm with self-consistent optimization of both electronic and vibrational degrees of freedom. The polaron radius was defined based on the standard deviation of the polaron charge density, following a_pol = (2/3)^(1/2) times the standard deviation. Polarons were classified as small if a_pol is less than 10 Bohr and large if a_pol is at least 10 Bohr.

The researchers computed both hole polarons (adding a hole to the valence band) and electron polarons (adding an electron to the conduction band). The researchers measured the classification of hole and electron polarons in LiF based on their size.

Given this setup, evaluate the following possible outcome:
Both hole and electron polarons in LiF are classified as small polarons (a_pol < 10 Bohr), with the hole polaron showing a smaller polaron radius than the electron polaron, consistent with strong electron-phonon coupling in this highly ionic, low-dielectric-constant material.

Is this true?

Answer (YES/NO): NO